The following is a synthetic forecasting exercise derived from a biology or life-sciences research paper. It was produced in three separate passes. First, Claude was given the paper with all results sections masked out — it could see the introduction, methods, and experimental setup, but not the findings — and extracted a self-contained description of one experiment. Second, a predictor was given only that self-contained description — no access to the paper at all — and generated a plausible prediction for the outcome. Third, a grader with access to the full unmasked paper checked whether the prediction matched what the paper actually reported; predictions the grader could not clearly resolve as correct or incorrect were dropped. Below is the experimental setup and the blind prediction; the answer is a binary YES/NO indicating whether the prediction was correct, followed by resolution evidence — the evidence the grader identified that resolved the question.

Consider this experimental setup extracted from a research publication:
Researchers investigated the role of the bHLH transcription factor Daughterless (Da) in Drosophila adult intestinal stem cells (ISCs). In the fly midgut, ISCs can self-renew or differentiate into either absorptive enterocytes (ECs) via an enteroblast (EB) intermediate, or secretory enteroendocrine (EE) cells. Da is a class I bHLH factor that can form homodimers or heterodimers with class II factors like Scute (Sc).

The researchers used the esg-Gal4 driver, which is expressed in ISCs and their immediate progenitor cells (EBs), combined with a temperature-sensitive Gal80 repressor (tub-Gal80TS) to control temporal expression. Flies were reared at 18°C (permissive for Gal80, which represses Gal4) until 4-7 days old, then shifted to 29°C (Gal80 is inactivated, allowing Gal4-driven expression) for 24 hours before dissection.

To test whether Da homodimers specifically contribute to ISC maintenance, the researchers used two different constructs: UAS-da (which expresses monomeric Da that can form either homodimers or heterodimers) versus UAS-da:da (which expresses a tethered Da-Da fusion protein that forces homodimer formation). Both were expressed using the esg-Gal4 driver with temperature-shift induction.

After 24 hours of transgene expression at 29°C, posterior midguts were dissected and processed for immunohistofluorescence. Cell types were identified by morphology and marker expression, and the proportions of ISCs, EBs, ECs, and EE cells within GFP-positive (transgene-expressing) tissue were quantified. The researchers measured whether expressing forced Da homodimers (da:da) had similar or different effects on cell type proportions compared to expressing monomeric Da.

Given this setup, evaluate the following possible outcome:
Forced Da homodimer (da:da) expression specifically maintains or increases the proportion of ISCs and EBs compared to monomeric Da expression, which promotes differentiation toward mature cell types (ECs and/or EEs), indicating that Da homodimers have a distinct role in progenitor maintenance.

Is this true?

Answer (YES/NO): NO